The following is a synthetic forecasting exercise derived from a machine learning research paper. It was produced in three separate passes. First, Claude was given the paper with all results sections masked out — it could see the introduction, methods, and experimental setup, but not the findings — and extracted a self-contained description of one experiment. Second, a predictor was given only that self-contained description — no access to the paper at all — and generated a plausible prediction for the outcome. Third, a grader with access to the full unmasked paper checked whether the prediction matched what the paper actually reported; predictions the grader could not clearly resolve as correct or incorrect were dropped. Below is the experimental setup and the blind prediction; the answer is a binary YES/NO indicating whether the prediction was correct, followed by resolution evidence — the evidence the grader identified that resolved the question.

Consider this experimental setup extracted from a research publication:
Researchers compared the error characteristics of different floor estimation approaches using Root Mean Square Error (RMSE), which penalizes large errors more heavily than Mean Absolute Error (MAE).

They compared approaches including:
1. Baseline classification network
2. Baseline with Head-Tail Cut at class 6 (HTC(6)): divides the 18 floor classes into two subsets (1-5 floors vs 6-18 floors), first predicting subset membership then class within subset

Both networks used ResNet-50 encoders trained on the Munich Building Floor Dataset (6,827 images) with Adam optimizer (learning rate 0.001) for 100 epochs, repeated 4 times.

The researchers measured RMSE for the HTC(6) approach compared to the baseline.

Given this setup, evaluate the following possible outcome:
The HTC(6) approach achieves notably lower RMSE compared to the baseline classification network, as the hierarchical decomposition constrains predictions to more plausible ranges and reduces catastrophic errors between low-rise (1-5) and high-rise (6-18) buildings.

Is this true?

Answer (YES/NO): NO